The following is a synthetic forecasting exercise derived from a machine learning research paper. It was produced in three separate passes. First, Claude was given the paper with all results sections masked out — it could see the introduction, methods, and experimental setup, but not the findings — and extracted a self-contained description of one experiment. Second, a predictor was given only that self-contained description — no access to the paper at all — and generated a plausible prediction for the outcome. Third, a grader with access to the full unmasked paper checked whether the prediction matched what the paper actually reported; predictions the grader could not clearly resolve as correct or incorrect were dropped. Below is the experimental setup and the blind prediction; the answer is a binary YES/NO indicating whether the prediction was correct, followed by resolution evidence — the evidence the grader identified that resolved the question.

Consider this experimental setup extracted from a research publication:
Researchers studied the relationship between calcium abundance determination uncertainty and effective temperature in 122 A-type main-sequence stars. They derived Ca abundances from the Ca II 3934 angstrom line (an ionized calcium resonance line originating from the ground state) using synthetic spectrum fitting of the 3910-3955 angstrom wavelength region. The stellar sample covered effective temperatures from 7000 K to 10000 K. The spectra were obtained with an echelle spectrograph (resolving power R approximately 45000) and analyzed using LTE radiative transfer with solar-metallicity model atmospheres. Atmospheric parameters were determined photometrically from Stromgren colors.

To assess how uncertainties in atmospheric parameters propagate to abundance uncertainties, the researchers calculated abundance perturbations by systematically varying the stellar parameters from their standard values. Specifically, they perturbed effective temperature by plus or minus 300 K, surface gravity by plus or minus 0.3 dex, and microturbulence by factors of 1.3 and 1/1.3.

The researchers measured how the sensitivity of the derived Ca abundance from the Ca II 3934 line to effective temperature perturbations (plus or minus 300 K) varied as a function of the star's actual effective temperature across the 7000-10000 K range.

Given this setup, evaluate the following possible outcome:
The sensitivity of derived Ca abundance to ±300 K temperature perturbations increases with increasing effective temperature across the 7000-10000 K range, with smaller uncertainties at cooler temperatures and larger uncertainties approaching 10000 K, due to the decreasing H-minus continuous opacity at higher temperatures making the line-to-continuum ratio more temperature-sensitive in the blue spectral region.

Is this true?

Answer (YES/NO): NO